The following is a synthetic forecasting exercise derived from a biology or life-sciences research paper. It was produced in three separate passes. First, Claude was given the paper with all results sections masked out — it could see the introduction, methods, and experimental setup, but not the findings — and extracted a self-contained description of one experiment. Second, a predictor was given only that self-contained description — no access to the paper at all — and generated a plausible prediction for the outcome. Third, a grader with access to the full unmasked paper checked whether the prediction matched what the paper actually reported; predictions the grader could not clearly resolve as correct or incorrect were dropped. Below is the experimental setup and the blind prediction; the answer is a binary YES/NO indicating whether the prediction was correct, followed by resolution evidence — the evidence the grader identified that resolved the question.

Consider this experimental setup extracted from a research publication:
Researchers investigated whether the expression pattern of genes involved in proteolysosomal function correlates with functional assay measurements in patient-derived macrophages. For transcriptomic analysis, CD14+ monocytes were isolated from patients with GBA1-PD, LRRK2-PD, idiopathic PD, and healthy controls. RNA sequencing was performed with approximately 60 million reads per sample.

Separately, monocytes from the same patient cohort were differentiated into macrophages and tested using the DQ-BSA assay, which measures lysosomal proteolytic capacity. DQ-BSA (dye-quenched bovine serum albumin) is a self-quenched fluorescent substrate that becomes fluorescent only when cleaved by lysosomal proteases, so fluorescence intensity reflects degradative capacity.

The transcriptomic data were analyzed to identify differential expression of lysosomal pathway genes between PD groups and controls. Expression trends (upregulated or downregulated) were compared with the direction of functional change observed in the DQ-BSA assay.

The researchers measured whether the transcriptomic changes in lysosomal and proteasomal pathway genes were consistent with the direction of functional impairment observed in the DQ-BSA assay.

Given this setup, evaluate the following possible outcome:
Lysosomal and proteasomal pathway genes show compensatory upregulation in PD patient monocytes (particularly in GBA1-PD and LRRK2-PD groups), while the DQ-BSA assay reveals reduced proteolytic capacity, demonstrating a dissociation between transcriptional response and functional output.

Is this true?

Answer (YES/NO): NO